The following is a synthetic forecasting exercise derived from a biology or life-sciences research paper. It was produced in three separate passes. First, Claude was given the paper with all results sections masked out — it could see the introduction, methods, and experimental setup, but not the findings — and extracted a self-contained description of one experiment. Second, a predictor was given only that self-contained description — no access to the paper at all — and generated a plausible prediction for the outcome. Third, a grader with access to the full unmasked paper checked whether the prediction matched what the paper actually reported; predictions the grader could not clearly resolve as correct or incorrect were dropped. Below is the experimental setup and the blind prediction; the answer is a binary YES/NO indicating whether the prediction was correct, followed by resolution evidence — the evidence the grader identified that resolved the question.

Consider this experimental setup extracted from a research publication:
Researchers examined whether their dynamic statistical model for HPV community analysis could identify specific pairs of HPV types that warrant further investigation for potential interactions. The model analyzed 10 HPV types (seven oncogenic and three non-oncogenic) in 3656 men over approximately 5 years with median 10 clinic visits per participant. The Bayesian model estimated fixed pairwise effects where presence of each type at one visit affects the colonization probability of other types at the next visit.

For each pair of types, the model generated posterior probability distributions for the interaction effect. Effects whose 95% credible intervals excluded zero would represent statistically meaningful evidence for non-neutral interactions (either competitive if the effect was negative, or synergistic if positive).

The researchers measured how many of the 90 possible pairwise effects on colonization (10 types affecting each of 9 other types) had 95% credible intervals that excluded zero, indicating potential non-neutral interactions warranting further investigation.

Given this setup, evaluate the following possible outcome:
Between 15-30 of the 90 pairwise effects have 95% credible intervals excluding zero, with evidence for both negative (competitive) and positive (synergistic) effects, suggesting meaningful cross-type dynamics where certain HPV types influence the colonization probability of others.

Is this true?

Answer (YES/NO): NO